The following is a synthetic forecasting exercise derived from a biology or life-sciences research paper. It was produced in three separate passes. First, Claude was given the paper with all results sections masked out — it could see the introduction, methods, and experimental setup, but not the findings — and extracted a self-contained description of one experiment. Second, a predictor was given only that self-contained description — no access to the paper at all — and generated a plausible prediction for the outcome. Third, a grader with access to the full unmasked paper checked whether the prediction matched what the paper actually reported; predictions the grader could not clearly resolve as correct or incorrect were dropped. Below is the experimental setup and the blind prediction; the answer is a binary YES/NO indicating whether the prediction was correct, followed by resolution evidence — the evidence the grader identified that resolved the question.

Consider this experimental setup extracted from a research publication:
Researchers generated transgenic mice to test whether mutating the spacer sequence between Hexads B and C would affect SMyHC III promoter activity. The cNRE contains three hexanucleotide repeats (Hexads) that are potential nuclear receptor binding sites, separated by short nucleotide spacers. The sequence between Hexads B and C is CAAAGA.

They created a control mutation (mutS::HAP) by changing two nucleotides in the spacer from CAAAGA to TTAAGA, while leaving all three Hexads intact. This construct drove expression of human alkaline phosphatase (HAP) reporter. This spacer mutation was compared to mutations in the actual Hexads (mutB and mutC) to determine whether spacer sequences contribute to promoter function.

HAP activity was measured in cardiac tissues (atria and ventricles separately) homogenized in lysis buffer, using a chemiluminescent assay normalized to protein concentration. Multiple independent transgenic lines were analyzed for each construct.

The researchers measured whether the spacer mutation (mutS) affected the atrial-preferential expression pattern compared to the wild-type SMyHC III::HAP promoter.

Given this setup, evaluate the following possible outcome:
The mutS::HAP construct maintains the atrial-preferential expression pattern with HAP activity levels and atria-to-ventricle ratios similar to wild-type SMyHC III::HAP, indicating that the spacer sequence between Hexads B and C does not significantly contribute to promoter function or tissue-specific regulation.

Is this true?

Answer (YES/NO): YES